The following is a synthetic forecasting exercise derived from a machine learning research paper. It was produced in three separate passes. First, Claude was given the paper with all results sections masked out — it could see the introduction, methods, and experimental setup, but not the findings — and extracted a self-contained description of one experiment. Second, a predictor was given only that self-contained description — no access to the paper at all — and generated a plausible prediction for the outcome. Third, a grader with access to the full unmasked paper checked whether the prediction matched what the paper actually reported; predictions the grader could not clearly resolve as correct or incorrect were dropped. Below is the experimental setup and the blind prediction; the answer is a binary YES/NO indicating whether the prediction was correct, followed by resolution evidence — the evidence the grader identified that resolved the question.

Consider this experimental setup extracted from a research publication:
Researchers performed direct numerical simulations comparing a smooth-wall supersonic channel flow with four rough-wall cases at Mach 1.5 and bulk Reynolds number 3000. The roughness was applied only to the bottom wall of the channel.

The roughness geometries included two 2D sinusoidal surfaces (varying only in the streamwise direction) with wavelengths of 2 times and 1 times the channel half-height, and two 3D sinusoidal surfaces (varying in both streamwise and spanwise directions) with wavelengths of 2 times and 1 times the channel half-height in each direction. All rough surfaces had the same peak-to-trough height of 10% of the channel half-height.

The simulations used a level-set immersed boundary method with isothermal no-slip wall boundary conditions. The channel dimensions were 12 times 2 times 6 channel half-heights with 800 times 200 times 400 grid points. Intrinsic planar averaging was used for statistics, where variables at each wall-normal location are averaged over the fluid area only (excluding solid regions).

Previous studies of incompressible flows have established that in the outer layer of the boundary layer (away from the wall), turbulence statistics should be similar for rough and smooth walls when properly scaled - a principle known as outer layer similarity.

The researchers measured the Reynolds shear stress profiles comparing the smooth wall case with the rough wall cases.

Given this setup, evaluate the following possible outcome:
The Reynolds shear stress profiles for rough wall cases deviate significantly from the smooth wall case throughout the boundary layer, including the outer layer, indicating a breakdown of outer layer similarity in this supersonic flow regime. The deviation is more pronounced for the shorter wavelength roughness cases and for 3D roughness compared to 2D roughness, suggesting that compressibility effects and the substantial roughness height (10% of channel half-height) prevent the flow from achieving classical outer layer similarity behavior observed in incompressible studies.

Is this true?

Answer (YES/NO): NO